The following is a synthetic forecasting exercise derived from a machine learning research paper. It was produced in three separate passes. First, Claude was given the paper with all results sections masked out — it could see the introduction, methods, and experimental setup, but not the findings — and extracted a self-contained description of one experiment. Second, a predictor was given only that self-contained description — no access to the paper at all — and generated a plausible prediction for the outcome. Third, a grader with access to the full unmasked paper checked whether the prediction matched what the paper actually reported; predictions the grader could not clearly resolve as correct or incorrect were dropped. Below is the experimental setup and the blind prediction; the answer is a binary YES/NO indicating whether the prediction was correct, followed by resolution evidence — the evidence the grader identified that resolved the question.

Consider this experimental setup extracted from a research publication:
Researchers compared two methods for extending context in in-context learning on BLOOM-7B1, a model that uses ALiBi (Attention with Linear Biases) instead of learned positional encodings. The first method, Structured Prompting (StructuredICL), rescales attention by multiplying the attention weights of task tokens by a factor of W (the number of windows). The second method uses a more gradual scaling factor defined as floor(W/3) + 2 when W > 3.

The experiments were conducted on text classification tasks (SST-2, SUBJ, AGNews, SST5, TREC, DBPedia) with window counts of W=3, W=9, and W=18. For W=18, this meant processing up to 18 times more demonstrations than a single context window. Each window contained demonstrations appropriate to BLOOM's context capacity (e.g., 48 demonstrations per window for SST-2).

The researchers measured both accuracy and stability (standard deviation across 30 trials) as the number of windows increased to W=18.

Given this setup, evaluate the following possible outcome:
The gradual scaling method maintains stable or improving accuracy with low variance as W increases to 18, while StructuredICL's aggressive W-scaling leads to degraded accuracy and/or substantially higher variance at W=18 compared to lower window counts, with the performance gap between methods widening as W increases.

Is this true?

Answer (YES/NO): NO